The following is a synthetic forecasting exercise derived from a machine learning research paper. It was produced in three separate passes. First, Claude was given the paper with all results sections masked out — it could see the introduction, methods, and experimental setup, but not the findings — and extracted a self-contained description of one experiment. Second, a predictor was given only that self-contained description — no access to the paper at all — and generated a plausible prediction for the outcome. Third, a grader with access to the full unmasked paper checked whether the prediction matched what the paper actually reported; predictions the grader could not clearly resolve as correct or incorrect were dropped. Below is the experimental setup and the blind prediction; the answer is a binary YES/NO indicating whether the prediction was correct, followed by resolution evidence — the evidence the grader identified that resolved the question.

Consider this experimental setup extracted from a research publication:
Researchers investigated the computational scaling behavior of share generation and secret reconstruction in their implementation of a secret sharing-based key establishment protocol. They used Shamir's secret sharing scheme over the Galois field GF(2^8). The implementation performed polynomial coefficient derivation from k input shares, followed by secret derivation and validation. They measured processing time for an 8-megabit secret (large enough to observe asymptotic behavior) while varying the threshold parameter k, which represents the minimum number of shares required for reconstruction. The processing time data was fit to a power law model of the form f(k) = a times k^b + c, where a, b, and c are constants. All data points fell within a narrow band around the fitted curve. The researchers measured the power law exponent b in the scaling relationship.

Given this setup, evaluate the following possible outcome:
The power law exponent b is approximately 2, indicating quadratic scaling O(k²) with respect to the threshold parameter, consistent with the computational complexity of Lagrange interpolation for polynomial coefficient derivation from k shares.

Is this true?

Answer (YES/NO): YES